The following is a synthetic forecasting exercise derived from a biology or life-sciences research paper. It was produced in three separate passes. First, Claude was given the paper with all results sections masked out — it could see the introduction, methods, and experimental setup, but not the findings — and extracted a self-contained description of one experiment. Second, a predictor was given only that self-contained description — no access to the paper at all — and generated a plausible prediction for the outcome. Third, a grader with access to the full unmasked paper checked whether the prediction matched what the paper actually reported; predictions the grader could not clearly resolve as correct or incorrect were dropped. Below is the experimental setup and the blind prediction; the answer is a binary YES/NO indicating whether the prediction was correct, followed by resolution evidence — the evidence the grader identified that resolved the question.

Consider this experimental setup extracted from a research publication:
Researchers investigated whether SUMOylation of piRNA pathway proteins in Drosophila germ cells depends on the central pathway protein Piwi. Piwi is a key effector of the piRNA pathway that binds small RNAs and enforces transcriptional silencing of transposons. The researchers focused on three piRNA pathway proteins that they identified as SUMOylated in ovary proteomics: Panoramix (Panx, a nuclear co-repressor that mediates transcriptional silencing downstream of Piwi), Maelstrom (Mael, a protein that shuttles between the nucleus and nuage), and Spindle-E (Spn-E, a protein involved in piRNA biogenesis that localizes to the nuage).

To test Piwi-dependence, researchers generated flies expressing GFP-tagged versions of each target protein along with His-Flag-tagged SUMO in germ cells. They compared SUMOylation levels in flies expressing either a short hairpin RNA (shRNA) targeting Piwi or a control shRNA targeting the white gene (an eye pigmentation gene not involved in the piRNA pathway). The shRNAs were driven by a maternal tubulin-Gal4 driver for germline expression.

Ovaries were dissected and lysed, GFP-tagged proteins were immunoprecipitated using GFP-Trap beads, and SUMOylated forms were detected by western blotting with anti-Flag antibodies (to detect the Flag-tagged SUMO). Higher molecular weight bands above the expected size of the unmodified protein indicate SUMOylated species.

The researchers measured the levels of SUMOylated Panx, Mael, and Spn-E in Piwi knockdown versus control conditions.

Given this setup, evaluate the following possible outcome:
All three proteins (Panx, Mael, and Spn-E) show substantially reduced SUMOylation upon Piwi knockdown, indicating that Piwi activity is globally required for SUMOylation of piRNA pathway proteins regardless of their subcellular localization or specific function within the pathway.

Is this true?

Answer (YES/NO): NO